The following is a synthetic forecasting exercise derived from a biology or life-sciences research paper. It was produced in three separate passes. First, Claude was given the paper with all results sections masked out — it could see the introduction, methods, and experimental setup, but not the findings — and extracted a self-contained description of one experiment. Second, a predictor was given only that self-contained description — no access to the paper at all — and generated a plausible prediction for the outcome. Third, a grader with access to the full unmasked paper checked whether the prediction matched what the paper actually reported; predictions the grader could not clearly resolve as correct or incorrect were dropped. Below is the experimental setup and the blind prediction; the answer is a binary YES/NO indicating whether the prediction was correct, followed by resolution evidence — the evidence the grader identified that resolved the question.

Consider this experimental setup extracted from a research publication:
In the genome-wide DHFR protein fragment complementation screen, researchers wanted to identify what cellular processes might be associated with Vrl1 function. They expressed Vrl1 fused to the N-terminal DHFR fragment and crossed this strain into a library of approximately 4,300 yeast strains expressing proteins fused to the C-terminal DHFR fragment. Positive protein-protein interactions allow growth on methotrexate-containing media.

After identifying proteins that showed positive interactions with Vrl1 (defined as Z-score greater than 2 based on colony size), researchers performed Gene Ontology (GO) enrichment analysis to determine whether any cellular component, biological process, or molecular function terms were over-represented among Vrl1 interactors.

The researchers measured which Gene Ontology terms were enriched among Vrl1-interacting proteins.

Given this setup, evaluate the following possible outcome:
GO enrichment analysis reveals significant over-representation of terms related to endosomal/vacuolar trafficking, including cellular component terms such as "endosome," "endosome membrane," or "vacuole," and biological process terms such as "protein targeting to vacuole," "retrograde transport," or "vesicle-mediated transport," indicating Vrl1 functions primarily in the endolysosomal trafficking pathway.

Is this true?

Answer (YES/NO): YES